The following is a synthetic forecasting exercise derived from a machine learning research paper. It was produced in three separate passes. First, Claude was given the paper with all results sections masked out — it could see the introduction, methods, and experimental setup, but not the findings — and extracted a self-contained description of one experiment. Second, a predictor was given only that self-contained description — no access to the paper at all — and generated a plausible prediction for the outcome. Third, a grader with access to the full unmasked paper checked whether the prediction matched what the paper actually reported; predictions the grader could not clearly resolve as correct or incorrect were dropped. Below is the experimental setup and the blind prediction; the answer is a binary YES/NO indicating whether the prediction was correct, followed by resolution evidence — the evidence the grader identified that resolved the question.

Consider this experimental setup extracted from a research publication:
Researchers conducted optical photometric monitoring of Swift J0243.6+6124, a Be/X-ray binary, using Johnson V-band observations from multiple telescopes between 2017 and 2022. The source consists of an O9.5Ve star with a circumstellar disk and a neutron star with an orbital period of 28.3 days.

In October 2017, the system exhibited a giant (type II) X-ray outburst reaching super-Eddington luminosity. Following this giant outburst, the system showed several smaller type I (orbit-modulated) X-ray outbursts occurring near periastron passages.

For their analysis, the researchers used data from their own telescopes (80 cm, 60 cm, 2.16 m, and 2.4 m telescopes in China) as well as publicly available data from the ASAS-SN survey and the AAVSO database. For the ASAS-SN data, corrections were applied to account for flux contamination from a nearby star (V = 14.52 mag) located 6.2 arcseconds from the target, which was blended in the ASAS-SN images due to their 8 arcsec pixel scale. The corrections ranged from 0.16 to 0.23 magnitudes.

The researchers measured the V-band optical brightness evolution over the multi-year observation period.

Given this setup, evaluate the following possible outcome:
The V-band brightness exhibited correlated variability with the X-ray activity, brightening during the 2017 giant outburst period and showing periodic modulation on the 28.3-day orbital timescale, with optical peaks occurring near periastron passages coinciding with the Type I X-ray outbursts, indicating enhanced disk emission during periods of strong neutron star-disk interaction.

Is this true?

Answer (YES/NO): NO